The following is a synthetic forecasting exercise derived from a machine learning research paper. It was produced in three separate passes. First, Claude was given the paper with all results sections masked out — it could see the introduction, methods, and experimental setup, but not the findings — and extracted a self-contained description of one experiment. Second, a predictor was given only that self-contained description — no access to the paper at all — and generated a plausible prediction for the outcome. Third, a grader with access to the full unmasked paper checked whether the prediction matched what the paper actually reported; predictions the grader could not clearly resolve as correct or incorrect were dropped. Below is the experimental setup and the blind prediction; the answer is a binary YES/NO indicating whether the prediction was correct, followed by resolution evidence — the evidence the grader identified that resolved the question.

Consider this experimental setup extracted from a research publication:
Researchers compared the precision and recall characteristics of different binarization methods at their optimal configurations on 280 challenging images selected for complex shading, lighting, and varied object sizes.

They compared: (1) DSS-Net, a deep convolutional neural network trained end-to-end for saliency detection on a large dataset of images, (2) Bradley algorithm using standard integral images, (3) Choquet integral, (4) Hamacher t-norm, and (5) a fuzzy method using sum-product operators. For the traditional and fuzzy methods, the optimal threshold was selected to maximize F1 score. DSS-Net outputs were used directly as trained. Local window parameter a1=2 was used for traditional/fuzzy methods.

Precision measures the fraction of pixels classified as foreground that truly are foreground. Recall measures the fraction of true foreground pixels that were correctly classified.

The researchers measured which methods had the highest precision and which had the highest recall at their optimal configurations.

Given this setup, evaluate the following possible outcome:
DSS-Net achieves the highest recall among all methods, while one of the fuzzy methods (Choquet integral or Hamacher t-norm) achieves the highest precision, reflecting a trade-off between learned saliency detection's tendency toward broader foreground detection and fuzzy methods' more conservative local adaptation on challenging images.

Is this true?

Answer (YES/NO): NO